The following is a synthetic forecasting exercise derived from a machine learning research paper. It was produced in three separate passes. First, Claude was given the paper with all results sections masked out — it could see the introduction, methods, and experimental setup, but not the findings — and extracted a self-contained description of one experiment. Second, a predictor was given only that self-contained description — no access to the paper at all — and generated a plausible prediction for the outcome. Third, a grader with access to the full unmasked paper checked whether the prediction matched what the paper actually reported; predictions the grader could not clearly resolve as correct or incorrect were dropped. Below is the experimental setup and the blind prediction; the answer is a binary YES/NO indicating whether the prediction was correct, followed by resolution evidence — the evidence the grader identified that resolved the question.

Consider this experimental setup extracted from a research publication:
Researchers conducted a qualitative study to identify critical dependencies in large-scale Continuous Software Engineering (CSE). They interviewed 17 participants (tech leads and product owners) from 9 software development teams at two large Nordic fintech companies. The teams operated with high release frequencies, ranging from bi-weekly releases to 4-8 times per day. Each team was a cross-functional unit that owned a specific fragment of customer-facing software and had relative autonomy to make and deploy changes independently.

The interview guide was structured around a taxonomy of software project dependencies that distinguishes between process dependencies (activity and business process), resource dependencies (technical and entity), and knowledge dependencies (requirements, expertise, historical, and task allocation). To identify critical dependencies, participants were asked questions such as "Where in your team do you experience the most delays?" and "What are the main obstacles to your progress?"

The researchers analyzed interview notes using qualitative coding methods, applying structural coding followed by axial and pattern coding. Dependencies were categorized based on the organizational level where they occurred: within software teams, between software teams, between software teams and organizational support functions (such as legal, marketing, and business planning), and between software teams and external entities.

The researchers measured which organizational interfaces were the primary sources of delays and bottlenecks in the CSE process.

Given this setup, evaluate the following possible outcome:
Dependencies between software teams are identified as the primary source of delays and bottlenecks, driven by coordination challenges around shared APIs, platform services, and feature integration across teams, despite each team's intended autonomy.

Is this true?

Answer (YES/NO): NO